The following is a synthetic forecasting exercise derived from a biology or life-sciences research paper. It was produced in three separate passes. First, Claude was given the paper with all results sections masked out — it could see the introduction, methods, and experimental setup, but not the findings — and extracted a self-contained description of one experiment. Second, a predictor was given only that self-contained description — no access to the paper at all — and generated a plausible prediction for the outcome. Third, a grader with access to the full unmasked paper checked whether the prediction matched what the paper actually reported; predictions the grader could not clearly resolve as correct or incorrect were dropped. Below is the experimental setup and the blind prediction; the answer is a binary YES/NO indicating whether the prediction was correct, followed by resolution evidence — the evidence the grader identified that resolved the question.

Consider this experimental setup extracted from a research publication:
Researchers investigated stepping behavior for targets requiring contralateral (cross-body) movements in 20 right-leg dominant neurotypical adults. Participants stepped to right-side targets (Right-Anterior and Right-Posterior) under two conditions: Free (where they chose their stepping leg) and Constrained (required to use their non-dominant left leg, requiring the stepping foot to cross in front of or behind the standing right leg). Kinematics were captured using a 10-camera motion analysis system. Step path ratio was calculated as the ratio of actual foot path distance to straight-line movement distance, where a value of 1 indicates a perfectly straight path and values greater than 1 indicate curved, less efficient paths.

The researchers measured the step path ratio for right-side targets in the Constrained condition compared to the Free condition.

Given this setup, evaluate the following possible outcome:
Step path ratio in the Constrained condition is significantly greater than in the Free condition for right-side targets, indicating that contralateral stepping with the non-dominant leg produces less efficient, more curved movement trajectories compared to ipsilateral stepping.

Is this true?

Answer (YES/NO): YES